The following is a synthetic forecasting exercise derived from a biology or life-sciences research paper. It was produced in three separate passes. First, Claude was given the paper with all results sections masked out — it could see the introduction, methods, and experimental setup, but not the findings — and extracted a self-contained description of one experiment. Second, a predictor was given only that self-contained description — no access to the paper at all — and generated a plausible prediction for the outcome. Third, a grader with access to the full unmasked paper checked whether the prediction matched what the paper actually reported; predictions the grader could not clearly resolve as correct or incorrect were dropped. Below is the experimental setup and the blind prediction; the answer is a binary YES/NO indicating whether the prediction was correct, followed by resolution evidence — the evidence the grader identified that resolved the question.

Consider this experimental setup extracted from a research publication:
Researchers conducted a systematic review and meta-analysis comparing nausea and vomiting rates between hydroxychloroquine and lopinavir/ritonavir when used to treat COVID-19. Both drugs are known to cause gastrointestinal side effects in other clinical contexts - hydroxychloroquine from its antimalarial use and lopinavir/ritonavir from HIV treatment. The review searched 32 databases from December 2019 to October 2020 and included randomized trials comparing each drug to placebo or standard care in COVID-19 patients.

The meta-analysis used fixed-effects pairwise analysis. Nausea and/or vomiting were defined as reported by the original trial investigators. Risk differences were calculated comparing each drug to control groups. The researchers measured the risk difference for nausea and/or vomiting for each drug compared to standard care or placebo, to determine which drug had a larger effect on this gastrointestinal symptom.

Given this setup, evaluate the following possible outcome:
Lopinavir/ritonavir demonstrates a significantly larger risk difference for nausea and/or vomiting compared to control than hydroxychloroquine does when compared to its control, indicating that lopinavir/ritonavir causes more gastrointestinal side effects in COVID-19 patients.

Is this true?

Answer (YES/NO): YES